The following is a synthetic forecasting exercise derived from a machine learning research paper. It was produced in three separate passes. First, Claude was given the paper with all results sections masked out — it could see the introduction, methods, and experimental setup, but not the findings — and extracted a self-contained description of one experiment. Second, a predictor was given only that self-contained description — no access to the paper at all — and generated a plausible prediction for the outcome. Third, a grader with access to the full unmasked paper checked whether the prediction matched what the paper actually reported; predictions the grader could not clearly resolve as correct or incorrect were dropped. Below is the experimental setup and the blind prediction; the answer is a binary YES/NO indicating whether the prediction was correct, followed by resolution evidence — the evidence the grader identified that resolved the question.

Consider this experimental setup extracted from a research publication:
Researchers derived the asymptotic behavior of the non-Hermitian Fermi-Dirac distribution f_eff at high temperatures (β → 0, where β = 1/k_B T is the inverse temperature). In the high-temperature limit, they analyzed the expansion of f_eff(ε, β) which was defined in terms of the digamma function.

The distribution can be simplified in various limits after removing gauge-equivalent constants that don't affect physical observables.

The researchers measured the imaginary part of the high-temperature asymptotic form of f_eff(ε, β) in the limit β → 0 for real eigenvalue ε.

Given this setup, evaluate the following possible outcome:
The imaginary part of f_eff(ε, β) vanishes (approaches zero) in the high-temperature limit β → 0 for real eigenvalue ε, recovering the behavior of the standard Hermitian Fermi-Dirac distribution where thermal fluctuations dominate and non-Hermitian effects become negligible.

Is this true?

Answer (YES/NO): NO